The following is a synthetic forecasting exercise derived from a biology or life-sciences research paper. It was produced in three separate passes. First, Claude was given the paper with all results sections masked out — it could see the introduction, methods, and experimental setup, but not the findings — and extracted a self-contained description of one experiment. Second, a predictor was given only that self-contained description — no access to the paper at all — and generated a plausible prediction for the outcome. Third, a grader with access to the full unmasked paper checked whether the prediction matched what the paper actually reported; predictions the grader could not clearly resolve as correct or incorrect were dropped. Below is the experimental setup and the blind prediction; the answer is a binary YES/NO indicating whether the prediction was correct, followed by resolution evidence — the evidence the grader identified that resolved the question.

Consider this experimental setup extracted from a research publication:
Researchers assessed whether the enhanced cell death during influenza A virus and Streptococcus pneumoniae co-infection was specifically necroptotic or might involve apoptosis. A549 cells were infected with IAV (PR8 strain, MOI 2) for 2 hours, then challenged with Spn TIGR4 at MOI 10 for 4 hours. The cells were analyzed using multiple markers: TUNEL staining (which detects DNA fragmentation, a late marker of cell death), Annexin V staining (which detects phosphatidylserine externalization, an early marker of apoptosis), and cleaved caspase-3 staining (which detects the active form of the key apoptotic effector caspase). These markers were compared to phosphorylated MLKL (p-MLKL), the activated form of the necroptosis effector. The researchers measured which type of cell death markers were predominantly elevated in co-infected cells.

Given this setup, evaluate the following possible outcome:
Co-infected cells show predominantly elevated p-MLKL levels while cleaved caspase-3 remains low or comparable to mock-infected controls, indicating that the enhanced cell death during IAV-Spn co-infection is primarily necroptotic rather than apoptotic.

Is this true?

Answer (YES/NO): YES